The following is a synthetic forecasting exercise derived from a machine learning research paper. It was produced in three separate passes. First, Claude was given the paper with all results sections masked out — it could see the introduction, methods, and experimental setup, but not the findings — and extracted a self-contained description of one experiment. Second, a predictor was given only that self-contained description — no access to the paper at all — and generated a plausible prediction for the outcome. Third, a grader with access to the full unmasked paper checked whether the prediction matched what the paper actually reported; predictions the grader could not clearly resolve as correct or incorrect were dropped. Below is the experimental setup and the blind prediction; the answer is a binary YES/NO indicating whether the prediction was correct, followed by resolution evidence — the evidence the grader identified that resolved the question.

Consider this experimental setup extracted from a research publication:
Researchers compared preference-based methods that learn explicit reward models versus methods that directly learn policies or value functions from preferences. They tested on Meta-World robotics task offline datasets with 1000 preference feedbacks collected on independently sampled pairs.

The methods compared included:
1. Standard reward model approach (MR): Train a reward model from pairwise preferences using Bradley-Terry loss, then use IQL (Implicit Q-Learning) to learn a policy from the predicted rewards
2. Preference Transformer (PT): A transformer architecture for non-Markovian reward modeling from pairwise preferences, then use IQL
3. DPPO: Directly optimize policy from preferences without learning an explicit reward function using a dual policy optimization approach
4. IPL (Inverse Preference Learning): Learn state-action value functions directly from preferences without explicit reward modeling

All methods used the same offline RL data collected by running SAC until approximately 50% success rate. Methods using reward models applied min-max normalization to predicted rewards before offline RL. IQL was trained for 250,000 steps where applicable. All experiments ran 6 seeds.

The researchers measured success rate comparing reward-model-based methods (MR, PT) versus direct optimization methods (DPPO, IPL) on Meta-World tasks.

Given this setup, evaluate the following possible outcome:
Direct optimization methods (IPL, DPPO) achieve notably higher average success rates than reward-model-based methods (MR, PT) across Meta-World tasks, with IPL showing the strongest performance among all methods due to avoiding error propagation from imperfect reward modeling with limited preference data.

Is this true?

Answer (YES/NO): NO